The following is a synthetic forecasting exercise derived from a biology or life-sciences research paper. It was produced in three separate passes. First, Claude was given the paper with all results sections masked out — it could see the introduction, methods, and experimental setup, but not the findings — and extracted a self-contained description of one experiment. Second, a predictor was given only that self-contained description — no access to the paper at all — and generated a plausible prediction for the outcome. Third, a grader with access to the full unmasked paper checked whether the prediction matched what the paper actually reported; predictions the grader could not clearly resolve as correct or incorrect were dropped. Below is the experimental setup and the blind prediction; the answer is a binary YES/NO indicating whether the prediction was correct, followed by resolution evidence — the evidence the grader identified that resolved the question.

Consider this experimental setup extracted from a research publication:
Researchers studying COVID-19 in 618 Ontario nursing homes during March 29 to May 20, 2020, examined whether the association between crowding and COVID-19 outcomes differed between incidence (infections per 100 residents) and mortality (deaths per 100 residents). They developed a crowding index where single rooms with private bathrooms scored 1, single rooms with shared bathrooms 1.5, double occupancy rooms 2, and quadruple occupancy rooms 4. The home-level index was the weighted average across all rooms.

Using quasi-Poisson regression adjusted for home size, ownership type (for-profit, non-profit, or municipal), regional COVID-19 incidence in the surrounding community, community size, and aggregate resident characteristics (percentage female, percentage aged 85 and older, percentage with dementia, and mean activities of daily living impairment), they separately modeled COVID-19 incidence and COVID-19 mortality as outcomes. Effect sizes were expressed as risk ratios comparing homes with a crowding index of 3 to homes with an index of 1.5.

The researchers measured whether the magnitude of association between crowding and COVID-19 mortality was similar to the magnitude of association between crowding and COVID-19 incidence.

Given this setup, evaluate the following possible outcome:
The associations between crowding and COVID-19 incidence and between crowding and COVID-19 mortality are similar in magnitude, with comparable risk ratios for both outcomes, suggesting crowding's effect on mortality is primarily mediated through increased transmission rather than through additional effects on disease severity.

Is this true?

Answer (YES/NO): YES